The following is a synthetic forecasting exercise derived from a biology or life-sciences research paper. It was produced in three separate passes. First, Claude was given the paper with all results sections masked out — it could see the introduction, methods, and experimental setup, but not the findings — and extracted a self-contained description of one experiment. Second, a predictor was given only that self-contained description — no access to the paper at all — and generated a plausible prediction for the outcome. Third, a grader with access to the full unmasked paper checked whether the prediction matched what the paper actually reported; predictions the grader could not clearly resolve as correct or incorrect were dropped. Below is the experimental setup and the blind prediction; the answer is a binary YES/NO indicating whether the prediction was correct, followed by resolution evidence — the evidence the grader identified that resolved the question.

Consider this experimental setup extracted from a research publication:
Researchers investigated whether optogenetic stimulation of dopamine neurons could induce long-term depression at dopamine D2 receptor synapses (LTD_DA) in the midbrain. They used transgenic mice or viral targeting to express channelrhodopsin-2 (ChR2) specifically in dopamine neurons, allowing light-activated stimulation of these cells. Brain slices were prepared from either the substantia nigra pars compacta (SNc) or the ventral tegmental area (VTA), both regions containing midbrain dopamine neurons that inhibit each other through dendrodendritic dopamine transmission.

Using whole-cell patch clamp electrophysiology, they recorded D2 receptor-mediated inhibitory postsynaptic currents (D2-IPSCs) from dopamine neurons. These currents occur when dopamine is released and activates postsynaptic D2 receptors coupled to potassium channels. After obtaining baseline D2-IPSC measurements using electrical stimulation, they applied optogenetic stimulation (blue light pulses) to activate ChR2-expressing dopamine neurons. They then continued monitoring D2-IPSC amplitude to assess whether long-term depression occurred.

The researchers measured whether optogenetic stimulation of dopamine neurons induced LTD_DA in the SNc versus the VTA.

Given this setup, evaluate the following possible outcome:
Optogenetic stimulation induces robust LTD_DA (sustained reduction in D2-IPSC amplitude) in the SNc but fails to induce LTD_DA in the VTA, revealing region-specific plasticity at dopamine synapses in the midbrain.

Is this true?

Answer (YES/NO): YES